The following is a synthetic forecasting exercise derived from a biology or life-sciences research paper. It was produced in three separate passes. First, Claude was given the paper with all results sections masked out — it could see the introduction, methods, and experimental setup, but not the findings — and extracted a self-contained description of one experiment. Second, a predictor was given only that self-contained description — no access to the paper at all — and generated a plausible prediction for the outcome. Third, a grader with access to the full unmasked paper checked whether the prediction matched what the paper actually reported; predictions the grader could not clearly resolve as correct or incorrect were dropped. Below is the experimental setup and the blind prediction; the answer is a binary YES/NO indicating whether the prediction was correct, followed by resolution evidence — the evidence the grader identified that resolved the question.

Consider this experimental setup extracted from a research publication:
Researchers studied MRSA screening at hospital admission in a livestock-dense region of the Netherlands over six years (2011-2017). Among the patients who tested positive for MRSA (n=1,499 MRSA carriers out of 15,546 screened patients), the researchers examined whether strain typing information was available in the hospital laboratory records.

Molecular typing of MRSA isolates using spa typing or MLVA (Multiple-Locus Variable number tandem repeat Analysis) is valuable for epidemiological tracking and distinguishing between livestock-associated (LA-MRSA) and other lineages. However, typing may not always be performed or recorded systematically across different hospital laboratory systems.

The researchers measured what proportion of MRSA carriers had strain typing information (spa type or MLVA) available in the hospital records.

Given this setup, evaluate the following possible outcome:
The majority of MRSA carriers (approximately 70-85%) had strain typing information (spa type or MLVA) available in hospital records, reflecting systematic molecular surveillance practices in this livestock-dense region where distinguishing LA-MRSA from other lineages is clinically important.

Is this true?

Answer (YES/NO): NO